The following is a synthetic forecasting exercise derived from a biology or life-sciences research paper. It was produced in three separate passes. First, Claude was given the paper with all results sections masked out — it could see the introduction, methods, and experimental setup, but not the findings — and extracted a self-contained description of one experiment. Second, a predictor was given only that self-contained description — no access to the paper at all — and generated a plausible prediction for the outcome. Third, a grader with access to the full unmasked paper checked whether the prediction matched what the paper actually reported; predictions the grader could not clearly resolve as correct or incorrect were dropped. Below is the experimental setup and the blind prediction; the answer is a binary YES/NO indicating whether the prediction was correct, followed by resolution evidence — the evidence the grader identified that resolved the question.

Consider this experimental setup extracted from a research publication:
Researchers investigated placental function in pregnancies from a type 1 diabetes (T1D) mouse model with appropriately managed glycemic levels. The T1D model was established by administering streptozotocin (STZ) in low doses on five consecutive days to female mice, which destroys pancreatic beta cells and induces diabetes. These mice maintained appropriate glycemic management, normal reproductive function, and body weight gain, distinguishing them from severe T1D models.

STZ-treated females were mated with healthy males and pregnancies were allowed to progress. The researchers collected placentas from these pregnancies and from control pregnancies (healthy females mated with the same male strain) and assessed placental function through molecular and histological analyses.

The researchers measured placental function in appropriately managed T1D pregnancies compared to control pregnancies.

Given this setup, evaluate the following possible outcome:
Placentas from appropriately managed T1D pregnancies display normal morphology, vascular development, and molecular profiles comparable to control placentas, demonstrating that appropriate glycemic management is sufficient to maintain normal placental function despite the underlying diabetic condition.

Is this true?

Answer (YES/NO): NO